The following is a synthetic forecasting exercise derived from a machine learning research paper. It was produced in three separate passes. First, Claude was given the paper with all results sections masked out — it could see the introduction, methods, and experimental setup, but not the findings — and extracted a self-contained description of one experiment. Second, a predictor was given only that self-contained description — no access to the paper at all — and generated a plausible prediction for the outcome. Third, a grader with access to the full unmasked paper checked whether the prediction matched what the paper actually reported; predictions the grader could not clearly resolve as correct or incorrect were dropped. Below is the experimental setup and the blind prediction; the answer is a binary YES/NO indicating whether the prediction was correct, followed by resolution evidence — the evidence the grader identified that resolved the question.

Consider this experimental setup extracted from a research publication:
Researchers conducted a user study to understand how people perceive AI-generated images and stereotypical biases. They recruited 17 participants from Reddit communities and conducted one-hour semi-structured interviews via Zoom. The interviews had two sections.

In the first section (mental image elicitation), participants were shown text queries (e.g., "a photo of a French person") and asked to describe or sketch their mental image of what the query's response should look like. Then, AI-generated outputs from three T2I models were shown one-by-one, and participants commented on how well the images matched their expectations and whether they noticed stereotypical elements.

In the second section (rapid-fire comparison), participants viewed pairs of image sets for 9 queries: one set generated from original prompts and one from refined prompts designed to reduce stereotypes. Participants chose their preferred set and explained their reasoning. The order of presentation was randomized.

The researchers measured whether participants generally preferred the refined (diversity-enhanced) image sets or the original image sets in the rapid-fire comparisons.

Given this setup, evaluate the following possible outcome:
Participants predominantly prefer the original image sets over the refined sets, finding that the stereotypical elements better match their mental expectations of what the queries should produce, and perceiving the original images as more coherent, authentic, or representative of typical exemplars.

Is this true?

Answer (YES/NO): NO